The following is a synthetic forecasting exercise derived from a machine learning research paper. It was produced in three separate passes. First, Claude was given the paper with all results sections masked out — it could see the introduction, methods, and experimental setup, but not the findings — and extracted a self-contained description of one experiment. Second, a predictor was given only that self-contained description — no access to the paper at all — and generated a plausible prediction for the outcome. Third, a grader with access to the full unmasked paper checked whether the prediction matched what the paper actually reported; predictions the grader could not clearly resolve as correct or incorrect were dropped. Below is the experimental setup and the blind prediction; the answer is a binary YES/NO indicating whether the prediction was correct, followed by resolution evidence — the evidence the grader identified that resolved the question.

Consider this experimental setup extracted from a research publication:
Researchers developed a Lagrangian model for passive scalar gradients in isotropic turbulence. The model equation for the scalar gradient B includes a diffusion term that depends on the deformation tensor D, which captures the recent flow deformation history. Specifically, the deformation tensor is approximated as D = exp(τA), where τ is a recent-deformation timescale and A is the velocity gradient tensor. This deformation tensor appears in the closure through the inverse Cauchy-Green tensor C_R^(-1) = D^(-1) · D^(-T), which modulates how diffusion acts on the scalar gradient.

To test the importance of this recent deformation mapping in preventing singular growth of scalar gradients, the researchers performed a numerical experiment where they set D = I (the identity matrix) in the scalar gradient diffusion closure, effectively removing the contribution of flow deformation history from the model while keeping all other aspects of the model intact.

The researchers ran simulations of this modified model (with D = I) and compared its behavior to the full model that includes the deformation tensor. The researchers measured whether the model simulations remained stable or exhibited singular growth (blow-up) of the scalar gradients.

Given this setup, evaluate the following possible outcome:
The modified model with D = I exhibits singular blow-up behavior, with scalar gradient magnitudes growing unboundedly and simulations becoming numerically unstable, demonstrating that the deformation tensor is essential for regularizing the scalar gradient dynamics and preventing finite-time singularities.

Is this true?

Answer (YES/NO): YES